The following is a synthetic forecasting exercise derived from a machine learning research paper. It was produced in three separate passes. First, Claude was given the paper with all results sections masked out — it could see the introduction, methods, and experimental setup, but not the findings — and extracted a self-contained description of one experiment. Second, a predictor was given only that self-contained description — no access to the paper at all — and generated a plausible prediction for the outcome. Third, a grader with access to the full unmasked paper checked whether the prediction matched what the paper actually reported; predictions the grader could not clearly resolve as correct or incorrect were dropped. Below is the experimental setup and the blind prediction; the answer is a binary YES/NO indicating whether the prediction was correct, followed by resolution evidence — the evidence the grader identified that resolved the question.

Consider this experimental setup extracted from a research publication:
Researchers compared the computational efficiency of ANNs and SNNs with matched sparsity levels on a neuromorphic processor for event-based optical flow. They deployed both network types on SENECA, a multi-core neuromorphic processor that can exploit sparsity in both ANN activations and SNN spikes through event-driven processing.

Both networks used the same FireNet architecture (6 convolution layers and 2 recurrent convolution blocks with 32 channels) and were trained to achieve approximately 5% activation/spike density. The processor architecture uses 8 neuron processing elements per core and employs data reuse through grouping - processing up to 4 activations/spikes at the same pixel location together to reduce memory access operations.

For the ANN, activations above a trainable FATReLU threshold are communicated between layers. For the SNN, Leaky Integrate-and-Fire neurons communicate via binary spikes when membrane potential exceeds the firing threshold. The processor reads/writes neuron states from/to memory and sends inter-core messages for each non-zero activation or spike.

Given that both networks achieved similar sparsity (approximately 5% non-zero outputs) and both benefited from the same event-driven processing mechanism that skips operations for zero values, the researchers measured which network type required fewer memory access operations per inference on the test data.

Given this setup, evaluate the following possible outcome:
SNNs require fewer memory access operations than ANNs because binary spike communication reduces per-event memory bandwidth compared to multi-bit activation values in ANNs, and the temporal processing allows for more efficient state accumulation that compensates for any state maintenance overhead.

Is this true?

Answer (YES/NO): NO